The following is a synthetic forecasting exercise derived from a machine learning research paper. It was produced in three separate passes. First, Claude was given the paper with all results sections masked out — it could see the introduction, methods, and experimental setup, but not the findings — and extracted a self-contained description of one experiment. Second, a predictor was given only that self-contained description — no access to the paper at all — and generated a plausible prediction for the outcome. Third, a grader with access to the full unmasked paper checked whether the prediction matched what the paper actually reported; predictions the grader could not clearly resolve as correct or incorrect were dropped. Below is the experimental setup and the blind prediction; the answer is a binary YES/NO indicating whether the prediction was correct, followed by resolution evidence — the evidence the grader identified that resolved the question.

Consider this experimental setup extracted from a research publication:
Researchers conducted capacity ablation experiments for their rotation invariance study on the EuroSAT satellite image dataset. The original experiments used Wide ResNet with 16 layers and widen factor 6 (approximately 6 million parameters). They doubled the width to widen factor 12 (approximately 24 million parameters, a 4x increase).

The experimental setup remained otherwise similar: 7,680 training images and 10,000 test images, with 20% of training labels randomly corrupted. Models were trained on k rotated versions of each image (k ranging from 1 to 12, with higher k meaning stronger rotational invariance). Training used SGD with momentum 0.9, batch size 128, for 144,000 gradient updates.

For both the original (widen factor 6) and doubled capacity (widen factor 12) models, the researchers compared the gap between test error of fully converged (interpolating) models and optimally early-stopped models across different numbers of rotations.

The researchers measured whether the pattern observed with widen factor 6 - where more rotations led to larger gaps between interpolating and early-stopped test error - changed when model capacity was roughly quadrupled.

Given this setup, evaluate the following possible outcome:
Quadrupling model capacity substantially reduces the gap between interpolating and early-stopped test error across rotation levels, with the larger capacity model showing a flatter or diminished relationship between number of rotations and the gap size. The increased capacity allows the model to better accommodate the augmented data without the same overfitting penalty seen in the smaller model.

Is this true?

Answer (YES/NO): NO